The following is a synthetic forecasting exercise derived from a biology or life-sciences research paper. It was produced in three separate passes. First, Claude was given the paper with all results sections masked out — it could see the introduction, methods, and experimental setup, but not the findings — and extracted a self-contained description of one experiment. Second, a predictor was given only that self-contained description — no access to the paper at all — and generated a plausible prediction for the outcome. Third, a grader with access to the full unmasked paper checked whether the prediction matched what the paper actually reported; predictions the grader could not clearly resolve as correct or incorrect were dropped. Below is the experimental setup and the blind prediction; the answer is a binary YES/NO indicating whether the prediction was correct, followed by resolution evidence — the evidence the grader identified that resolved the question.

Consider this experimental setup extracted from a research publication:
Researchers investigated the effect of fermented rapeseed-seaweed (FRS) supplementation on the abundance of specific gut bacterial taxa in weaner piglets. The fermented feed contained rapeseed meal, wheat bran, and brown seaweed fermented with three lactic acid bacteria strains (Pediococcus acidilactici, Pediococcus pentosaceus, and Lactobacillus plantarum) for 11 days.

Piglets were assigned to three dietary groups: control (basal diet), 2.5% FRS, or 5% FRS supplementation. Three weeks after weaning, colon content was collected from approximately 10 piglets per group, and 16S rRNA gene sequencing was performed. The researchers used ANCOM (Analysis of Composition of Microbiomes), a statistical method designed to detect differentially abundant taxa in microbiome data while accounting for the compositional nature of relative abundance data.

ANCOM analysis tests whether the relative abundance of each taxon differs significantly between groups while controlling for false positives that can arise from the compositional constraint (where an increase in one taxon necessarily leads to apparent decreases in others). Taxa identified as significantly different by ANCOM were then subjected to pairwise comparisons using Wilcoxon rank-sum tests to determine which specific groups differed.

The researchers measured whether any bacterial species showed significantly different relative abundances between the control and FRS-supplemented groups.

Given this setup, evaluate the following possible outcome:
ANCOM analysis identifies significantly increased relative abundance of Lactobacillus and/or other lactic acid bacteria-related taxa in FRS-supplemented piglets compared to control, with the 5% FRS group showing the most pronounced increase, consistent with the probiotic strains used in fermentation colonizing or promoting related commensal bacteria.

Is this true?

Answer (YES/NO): NO